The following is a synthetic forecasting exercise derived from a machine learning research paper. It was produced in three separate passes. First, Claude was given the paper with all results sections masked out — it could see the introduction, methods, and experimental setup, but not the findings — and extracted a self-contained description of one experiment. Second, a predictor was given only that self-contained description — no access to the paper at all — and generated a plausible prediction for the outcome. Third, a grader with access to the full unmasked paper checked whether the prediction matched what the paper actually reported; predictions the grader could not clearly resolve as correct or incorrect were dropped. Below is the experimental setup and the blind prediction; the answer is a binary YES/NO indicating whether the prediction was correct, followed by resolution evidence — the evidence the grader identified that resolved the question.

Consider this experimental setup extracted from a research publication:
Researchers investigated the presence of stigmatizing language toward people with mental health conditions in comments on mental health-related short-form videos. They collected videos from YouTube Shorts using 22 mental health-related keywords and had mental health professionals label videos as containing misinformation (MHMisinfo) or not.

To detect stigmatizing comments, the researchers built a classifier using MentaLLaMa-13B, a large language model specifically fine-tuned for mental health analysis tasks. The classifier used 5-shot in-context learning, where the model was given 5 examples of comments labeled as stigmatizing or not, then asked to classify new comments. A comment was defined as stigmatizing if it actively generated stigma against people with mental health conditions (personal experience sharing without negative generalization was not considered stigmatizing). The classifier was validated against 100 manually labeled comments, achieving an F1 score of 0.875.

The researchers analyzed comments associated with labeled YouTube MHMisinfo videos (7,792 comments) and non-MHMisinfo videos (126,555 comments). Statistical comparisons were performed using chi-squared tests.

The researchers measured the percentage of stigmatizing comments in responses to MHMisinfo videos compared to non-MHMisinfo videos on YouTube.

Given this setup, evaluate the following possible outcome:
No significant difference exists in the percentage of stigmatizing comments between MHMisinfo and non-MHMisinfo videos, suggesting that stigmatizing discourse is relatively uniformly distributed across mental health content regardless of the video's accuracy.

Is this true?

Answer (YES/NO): NO